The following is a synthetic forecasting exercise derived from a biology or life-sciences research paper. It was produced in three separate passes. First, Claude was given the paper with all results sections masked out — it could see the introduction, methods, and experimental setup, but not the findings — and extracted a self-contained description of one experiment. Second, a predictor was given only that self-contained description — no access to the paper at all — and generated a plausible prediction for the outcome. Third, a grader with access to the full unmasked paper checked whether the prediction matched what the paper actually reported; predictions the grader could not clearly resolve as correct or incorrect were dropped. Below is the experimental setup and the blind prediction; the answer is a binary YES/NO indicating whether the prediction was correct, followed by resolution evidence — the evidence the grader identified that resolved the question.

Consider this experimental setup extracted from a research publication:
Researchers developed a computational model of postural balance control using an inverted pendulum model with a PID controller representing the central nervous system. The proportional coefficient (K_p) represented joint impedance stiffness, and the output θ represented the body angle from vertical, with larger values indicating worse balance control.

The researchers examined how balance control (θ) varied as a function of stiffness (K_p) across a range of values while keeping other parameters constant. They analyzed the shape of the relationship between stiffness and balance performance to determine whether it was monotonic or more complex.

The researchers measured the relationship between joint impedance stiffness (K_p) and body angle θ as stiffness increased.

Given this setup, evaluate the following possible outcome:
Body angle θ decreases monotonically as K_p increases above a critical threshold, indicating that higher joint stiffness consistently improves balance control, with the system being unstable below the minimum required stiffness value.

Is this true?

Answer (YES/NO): NO